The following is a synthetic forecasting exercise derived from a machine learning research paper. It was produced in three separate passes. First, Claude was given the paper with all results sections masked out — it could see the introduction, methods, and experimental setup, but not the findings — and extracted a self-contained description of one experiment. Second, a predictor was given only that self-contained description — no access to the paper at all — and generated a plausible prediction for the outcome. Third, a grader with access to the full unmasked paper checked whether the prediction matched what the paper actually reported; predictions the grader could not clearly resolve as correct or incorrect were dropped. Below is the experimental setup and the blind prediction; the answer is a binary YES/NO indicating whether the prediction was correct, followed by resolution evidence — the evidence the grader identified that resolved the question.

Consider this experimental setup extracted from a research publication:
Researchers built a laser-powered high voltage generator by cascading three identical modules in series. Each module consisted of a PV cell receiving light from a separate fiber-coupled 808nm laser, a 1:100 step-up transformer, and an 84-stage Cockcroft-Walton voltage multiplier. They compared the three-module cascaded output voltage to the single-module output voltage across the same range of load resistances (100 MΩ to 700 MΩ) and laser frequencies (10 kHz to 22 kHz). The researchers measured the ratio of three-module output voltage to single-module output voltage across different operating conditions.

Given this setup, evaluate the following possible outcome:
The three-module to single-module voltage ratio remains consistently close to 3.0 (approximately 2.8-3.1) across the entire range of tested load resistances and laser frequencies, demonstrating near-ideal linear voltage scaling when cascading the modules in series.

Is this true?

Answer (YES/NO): NO